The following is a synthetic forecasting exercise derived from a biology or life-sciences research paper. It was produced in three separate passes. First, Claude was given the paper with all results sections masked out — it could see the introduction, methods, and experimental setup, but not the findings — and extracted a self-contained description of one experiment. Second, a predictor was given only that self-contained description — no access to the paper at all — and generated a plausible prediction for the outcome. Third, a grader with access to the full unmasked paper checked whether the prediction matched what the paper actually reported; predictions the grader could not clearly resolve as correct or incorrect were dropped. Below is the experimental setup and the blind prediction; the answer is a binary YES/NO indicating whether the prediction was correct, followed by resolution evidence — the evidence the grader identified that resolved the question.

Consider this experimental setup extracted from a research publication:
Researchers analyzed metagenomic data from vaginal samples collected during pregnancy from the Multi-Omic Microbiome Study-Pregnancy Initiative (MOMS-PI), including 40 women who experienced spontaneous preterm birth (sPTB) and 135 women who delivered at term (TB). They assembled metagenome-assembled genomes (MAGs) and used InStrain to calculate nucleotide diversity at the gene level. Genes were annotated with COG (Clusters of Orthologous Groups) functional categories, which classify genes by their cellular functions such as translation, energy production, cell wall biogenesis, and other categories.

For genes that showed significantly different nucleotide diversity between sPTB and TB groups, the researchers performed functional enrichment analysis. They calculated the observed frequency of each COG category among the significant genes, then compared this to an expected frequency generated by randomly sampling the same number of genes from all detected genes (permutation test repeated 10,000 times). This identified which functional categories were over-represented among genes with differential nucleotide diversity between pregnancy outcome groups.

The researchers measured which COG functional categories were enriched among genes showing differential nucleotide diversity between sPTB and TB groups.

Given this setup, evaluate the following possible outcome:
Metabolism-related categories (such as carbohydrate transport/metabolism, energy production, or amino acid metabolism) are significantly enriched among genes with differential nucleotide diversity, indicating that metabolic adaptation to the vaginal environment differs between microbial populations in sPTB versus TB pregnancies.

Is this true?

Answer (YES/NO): NO